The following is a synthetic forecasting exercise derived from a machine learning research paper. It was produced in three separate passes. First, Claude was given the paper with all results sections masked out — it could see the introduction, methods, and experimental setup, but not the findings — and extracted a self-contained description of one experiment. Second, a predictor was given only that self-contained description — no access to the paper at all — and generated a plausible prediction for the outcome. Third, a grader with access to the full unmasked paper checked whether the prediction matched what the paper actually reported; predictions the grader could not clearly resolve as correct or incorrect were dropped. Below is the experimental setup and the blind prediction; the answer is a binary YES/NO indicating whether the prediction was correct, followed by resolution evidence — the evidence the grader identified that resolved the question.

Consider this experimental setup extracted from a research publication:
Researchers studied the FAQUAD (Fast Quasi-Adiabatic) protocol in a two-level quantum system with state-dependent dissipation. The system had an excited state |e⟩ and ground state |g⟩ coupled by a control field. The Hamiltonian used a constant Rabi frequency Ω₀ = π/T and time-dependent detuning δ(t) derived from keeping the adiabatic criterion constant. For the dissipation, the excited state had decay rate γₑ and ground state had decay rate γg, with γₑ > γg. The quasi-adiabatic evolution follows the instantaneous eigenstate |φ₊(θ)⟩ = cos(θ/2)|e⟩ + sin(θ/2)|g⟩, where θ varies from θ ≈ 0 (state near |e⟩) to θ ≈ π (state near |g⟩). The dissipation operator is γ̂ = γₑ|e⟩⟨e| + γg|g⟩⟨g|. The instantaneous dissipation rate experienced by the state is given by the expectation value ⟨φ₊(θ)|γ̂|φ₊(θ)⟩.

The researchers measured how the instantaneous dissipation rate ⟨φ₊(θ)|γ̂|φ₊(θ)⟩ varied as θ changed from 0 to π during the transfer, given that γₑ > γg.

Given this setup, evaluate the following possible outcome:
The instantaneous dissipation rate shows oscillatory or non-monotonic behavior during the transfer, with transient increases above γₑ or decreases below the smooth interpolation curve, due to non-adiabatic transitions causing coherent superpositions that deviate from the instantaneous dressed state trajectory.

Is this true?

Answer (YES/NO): NO